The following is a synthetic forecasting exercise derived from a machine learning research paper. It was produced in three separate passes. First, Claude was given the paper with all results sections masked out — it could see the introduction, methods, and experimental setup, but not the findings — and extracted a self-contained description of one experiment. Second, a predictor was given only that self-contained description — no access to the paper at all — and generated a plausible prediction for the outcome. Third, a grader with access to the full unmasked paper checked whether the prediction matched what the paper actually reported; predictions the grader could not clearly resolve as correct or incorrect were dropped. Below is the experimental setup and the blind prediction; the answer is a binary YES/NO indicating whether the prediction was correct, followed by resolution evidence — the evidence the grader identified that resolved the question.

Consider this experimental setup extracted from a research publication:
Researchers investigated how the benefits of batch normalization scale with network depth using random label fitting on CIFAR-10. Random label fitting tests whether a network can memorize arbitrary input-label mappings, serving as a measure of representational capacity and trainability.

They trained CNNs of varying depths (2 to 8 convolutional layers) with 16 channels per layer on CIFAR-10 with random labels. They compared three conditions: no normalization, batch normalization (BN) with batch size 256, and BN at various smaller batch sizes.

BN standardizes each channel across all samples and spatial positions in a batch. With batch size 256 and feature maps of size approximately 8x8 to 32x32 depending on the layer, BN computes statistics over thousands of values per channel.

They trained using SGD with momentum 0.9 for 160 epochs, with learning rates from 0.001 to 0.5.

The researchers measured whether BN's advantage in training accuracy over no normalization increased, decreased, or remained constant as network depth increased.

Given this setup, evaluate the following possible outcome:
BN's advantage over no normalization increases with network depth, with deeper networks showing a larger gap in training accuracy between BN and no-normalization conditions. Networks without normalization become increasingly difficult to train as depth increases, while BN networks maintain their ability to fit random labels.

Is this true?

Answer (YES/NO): YES